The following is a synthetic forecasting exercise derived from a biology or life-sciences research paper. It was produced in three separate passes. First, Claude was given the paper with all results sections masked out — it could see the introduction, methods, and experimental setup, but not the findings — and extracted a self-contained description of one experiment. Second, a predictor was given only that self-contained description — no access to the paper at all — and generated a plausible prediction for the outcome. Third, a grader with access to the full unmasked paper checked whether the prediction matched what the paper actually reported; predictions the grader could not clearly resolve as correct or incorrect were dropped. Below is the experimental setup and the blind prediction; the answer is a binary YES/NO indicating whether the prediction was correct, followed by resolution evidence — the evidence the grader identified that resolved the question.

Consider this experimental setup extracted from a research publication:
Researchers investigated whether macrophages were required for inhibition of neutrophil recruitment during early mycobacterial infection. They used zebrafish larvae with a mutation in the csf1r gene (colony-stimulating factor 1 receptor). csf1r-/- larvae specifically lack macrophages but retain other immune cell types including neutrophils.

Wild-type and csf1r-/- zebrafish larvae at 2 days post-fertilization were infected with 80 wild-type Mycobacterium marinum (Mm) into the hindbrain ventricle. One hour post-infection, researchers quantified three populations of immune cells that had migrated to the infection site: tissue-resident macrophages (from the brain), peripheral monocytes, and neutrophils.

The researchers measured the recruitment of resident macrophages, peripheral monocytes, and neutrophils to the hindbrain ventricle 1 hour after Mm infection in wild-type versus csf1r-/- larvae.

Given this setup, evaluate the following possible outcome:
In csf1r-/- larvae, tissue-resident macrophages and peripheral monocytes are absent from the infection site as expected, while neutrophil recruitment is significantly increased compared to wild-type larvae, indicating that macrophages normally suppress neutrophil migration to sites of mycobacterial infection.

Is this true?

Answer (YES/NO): NO